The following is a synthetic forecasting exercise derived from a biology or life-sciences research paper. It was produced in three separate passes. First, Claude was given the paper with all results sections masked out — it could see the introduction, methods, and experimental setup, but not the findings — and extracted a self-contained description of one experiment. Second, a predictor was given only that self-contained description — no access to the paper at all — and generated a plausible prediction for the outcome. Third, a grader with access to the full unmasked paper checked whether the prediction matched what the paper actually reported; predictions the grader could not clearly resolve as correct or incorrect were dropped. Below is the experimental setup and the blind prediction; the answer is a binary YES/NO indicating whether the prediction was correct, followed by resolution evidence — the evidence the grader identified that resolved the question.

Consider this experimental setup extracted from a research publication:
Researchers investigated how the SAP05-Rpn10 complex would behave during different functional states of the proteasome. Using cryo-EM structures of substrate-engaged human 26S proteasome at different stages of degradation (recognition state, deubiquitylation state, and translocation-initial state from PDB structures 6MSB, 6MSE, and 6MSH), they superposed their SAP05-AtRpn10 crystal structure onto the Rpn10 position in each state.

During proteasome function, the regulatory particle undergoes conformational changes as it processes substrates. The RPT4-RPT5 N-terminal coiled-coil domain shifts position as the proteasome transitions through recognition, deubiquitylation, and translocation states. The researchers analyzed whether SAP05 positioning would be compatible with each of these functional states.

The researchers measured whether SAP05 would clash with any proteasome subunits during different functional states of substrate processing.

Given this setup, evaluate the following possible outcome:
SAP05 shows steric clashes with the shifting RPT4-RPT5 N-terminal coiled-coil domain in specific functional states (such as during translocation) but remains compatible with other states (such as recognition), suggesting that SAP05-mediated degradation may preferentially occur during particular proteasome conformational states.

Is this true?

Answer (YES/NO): YES